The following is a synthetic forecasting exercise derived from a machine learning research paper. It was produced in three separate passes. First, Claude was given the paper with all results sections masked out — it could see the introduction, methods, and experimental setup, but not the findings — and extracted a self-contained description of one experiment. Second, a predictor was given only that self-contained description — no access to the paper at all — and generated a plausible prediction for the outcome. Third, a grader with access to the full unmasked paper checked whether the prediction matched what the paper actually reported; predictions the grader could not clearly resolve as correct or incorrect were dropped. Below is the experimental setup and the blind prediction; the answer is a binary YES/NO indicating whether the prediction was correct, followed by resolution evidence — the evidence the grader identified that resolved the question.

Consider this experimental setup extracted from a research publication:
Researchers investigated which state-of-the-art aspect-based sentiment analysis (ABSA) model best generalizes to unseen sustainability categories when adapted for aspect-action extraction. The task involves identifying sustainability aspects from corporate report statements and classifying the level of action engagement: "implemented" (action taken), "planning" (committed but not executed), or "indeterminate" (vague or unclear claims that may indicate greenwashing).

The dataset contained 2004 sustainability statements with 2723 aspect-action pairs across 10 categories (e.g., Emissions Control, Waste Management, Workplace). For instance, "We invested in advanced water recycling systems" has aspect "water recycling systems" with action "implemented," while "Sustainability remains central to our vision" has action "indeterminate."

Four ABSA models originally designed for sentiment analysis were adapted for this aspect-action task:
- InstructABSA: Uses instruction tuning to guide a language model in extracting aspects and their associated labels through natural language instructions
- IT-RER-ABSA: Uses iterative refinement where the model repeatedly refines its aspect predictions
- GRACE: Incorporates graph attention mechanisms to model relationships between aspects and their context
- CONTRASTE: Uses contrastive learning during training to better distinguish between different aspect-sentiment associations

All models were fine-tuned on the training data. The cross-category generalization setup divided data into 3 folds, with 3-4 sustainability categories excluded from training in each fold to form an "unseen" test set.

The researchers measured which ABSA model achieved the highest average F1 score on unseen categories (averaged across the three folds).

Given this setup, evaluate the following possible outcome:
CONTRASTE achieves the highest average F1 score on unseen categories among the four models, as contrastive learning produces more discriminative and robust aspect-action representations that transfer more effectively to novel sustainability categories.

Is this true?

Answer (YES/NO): NO